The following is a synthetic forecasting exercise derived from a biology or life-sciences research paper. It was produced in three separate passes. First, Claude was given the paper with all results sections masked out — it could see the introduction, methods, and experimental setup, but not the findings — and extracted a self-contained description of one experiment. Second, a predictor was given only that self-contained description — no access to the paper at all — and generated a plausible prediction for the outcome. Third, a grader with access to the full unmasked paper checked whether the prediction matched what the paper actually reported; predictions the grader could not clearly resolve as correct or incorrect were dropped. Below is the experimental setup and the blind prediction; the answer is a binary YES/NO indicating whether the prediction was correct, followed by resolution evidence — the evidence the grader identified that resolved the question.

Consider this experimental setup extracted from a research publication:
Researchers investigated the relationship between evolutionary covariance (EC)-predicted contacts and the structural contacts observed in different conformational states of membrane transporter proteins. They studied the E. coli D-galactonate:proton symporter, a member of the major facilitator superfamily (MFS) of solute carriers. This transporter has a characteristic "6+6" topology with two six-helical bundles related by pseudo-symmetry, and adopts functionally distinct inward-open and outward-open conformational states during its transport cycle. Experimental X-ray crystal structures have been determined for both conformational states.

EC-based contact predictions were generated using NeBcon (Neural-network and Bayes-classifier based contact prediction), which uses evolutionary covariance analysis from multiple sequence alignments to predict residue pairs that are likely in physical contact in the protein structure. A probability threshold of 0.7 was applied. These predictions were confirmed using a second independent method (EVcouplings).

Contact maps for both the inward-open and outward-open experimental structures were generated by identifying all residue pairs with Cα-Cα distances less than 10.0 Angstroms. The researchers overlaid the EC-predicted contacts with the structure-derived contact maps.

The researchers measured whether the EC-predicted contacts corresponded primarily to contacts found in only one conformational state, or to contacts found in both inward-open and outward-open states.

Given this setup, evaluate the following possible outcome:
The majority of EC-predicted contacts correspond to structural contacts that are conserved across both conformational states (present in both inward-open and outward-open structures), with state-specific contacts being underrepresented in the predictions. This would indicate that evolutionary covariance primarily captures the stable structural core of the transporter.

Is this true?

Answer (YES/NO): NO